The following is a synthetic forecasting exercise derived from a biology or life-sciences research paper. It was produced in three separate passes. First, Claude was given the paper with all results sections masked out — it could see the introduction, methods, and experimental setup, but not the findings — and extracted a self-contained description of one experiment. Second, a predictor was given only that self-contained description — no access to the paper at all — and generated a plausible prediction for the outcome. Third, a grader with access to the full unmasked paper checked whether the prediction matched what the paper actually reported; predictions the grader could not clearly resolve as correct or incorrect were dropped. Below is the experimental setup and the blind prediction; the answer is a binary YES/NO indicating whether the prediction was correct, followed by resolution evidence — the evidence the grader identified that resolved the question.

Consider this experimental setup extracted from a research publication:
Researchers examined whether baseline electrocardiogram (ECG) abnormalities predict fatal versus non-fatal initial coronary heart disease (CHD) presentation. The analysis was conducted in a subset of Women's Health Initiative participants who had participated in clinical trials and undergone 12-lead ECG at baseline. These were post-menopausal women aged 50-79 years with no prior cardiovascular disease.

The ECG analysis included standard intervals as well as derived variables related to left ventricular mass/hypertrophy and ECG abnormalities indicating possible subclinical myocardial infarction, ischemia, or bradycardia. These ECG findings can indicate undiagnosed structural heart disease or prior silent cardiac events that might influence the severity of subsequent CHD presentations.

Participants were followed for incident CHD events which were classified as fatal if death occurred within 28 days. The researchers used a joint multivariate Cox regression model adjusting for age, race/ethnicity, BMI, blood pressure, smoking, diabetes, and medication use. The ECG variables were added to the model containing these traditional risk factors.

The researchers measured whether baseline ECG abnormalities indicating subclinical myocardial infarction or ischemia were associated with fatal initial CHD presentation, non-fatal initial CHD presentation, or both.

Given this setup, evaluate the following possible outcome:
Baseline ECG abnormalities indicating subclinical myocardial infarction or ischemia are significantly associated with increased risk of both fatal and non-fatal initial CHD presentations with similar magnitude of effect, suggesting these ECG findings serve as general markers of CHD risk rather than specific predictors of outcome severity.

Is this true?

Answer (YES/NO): NO